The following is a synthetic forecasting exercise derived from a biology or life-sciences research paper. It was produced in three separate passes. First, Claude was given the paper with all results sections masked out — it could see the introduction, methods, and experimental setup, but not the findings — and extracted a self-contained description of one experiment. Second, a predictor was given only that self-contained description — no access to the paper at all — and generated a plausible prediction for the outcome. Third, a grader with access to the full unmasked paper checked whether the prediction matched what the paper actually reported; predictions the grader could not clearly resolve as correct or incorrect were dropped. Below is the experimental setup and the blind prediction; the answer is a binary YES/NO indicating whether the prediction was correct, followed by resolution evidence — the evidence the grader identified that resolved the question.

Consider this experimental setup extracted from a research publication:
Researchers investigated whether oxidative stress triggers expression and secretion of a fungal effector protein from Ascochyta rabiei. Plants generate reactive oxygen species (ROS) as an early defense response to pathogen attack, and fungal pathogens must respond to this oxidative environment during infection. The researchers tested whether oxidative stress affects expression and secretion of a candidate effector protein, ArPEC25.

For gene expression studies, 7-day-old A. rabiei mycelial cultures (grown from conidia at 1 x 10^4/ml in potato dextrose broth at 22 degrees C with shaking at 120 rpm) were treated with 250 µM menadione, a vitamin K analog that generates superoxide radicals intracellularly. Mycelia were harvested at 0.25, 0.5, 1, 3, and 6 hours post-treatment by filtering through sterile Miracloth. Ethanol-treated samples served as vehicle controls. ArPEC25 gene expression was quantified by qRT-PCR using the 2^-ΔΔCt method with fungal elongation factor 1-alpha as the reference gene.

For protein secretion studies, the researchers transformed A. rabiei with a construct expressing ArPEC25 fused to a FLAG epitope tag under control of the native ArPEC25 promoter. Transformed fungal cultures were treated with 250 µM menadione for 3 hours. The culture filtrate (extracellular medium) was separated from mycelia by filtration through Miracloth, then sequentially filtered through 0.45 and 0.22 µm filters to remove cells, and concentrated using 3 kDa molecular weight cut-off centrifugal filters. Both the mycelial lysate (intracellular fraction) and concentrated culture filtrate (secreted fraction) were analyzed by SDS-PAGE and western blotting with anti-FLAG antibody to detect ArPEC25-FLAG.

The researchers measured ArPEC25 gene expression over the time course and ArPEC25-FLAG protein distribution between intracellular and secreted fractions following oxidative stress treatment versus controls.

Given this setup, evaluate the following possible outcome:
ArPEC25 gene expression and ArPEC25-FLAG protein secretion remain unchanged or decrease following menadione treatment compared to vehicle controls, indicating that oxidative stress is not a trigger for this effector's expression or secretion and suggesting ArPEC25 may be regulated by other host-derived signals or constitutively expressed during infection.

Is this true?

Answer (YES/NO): NO